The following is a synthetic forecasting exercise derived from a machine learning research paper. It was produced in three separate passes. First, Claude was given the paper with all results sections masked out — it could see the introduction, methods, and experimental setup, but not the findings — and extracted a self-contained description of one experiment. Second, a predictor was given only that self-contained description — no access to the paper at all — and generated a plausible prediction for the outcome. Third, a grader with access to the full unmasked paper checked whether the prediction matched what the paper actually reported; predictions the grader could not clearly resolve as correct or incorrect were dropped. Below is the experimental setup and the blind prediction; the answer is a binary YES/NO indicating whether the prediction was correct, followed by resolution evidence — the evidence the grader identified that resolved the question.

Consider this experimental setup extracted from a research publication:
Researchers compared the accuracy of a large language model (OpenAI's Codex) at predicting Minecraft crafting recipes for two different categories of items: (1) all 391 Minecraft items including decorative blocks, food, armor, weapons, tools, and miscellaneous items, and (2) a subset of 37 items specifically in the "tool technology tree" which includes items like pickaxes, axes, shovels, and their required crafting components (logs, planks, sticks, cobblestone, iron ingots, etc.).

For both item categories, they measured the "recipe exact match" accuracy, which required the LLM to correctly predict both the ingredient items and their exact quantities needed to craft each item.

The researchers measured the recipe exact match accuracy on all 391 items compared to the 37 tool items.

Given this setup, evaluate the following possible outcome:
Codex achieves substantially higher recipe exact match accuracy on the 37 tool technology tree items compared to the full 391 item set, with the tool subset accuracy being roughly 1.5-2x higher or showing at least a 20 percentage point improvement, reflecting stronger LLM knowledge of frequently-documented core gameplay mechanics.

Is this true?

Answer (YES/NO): NO